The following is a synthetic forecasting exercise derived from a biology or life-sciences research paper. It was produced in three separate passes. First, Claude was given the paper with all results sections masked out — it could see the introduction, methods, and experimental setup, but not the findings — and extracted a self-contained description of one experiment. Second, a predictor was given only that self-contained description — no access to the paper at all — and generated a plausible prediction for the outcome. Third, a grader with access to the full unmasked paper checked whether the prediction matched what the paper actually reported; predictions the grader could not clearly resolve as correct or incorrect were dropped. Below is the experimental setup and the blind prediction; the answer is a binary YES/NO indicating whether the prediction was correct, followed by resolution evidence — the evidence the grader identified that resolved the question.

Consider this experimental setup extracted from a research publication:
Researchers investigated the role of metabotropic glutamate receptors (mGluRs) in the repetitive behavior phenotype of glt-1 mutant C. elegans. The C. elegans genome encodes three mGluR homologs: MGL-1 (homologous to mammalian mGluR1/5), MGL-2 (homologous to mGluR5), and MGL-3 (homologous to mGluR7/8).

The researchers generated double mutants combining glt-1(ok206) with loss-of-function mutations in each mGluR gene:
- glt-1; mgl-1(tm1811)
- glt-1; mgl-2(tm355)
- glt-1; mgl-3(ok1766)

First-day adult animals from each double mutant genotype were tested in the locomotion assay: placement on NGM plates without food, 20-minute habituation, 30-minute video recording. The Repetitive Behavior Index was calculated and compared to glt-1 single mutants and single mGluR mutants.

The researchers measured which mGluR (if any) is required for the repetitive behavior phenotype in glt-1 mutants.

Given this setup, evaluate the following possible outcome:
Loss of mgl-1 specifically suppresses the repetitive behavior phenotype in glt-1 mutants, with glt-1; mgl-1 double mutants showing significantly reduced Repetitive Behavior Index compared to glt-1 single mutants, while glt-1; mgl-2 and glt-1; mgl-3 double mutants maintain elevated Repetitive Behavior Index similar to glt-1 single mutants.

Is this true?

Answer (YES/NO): NO